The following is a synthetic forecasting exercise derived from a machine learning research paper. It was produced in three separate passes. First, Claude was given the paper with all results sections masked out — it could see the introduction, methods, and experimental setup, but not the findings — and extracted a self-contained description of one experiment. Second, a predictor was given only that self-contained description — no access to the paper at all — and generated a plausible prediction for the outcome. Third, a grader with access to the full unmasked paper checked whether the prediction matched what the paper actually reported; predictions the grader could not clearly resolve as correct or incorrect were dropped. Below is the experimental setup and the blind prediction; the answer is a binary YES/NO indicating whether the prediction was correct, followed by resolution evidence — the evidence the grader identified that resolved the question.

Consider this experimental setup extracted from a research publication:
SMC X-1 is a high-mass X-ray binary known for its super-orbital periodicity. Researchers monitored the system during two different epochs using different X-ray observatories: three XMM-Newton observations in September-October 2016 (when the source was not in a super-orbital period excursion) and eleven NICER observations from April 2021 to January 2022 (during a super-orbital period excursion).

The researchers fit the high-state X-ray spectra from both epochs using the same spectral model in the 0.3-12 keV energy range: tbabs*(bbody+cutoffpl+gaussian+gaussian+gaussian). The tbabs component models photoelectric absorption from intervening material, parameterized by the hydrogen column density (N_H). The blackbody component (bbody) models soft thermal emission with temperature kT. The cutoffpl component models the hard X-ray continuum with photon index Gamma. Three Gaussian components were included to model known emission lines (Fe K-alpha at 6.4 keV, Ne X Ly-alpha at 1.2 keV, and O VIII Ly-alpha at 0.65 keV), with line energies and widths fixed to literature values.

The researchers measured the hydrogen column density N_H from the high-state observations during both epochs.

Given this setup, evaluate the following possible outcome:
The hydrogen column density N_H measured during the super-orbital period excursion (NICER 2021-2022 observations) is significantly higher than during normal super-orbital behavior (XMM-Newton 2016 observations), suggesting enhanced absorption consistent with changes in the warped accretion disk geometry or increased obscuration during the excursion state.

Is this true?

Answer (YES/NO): NO